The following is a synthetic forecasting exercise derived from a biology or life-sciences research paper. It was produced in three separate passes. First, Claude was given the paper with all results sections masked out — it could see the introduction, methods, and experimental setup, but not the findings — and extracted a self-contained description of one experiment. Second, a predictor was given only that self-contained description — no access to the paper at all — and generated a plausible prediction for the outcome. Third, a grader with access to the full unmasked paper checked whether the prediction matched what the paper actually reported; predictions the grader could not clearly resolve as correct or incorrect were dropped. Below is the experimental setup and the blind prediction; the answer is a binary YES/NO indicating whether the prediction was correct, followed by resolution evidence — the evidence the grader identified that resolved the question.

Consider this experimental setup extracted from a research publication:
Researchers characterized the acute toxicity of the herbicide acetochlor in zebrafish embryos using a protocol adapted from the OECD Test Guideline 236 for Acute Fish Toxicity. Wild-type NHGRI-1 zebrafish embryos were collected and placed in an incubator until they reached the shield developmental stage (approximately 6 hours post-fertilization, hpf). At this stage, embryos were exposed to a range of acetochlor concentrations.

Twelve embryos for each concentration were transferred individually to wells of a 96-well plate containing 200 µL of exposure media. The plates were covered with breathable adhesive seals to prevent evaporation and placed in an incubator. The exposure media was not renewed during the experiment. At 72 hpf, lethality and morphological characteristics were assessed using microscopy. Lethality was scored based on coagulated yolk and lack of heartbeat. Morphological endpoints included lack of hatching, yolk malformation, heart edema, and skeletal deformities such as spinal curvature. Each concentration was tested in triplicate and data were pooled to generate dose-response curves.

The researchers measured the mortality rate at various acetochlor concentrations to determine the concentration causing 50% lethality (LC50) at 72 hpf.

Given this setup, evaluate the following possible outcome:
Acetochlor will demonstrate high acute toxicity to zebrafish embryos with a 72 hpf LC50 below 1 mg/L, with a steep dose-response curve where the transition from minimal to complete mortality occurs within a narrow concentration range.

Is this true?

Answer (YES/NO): NO